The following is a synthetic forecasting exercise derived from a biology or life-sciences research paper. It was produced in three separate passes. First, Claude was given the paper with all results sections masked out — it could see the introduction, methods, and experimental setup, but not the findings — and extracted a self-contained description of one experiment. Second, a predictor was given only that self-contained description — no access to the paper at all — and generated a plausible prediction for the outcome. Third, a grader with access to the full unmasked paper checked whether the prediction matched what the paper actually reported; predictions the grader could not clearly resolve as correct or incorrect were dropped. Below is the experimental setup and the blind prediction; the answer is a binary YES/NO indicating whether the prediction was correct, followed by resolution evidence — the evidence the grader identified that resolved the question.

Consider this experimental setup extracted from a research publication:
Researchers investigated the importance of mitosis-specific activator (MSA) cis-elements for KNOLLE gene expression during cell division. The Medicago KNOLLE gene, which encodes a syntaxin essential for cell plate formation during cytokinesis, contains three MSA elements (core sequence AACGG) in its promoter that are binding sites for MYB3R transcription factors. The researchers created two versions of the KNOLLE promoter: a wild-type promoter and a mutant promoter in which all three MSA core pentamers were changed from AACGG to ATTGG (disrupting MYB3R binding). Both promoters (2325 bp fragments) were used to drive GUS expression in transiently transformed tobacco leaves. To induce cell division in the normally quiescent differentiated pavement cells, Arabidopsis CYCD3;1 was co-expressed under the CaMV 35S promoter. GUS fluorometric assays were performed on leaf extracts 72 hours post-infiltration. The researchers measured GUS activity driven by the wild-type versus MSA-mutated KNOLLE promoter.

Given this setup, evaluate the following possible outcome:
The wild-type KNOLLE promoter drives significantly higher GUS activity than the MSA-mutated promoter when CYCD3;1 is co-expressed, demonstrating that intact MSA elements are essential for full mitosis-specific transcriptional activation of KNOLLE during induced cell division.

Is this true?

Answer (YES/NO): NO